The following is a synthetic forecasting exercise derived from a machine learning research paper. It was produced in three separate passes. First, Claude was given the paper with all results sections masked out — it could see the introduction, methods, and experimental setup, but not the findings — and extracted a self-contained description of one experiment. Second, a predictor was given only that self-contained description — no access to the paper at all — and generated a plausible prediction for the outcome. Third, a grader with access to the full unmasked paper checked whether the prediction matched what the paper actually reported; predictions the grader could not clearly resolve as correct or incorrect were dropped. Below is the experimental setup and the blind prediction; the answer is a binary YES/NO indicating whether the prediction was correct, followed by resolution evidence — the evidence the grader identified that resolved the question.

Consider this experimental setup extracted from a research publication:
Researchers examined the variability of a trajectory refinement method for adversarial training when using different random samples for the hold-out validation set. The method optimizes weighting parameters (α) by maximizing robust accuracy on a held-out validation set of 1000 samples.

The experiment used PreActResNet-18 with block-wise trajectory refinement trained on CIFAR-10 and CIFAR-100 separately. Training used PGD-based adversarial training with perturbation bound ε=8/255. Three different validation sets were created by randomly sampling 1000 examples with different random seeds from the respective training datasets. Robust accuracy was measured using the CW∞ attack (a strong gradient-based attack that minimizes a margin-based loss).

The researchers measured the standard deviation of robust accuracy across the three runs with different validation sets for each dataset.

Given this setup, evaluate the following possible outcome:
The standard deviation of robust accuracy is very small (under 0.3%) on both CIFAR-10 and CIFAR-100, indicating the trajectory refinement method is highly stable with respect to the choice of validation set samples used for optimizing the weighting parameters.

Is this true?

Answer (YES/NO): YES